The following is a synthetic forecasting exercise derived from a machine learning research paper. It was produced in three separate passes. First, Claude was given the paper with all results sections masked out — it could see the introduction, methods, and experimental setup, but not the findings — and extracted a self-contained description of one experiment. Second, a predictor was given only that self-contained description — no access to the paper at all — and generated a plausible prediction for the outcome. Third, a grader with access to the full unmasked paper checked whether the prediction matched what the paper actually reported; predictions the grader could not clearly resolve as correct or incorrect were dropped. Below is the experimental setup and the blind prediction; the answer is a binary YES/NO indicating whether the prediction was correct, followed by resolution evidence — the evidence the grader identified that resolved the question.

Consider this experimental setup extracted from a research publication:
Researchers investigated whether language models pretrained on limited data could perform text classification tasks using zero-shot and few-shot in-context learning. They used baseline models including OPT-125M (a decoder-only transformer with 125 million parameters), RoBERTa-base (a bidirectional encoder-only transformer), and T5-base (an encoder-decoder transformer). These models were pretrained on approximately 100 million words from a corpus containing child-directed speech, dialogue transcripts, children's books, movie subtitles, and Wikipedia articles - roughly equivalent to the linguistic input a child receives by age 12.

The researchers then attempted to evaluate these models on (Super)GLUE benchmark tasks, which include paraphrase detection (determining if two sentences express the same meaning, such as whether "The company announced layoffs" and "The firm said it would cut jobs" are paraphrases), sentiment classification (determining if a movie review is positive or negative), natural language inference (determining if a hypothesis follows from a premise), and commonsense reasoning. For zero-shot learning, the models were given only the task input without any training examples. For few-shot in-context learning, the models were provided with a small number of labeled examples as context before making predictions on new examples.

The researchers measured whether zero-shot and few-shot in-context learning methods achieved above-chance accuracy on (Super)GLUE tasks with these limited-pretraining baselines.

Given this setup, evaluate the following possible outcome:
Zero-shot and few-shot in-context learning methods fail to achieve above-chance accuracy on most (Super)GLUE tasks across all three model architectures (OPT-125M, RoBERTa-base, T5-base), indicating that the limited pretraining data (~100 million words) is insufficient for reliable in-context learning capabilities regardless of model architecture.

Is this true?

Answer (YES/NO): YES